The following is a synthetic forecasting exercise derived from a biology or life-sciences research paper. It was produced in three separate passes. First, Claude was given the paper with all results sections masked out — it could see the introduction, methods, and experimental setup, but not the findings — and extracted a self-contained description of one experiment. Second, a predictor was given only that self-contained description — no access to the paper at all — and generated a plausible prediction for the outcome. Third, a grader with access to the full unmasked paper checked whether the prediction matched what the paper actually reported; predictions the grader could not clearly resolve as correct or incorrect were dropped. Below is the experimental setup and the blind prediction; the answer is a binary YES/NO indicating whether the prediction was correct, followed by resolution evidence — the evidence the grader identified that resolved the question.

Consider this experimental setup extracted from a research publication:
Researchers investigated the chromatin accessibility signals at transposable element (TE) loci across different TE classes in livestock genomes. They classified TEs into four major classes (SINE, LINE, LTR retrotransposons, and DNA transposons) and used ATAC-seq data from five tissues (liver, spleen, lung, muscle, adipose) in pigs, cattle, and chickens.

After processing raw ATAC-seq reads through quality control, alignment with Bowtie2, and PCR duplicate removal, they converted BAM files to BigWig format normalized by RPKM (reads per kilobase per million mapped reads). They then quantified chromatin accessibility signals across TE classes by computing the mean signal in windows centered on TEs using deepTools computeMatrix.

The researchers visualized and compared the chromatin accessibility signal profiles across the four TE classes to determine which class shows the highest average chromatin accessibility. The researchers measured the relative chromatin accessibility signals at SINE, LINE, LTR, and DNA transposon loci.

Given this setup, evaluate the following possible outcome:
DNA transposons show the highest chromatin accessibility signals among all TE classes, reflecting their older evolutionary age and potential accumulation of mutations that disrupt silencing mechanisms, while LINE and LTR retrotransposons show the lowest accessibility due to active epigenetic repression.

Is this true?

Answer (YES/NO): NO